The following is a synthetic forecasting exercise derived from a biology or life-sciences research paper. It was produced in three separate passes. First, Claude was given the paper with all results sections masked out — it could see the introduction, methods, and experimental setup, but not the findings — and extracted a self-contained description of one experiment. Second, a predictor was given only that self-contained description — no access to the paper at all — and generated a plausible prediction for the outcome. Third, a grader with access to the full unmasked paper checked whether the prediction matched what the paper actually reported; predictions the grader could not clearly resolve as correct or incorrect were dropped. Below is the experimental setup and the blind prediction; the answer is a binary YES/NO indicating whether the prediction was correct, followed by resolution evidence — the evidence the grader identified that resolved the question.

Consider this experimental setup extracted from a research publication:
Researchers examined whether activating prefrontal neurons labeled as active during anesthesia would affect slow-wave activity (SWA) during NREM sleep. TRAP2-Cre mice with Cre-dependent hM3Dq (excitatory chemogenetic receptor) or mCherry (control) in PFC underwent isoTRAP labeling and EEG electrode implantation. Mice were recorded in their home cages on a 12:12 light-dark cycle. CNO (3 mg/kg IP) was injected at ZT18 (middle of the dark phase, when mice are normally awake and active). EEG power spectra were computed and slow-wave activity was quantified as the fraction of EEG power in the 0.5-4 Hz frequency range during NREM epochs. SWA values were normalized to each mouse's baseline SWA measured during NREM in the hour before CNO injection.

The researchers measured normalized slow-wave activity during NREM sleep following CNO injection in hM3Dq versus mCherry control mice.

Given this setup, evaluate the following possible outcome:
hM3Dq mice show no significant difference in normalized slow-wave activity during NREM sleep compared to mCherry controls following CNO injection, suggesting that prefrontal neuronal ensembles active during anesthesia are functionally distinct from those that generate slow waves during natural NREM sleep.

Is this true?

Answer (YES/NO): NO